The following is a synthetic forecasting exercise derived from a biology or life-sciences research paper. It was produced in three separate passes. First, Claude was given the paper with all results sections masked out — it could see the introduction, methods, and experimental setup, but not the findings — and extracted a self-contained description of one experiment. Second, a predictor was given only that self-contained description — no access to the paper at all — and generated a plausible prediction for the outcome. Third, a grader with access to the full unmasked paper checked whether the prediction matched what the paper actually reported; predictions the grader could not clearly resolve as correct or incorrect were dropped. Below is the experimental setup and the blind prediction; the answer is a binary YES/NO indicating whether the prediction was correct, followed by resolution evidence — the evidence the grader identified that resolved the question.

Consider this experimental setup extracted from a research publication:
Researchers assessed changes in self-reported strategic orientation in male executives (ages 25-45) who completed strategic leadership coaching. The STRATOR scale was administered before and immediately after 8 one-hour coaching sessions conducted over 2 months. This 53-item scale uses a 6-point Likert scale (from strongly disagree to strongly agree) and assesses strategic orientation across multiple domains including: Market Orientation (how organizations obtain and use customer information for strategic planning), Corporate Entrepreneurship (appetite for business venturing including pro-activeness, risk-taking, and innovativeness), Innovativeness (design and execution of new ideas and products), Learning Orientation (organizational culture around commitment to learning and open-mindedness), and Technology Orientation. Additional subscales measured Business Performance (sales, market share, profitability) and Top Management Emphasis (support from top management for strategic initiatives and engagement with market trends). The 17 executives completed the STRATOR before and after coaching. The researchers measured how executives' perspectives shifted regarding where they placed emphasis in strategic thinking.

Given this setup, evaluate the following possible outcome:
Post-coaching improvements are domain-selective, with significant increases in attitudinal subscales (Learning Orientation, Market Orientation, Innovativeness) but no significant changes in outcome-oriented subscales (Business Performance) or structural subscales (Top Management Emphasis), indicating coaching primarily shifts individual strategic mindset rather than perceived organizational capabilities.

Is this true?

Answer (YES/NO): NO